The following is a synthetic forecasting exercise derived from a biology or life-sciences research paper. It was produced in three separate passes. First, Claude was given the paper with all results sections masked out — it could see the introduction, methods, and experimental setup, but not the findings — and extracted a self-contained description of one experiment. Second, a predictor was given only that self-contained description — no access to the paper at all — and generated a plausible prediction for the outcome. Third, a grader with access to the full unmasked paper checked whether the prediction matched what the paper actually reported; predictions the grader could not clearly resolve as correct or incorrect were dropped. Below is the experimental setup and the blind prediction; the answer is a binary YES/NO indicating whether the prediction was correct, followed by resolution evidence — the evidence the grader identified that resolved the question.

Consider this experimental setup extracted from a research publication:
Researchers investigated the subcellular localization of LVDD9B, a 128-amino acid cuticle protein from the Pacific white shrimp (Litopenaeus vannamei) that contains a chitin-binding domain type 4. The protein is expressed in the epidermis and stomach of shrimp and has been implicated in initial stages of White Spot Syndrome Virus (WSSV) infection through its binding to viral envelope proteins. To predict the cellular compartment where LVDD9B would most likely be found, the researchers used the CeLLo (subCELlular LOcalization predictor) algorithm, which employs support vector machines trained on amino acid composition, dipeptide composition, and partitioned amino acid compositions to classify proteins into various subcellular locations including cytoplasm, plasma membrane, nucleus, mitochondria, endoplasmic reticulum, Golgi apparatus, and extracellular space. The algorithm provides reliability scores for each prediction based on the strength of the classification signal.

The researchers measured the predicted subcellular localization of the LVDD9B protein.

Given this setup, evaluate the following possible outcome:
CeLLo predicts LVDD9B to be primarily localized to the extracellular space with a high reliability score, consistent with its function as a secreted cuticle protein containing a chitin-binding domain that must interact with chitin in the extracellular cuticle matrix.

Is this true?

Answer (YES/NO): NO